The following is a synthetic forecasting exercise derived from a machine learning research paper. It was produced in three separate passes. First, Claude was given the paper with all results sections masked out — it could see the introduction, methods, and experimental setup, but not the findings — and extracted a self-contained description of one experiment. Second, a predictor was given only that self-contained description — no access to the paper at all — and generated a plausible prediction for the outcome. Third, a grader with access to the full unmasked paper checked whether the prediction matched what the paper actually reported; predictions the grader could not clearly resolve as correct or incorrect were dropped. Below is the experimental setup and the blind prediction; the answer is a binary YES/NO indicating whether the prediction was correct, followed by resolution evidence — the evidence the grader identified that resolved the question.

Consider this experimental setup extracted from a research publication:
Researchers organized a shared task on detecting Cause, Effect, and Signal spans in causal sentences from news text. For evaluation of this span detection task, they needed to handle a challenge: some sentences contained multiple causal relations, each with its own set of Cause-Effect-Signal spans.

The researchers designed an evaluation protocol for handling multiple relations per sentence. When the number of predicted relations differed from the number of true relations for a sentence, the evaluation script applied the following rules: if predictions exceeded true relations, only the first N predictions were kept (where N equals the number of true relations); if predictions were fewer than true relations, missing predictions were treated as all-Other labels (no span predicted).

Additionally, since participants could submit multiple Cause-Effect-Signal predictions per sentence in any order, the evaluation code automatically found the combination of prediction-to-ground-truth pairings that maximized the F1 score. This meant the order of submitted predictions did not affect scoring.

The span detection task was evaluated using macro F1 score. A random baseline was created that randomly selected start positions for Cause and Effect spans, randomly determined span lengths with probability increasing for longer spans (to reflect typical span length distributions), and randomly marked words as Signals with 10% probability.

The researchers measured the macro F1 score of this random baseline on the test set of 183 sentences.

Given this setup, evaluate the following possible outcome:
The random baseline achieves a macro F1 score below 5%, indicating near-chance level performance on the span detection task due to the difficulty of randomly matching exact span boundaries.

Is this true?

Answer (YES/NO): YES